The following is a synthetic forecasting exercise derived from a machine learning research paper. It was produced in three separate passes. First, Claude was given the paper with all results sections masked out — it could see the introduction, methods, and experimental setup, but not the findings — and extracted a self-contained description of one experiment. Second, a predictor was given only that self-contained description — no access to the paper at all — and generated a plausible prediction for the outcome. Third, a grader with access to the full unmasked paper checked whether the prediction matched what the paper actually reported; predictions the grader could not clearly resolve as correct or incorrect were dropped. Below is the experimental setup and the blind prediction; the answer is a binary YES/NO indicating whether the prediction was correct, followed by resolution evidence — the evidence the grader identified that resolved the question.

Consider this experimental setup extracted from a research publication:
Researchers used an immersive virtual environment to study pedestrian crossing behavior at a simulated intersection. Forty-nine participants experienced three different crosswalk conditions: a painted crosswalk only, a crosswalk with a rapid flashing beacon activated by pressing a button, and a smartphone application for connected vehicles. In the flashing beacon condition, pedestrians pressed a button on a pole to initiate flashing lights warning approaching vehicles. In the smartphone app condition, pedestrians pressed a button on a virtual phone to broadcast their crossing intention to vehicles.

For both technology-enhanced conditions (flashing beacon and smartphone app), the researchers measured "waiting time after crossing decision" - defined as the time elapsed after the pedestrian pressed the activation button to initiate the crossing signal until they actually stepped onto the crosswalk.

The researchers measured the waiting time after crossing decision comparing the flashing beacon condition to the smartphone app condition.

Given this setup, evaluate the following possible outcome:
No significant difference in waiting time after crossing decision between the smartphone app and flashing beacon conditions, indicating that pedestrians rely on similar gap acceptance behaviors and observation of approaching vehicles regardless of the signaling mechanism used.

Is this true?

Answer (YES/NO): YES